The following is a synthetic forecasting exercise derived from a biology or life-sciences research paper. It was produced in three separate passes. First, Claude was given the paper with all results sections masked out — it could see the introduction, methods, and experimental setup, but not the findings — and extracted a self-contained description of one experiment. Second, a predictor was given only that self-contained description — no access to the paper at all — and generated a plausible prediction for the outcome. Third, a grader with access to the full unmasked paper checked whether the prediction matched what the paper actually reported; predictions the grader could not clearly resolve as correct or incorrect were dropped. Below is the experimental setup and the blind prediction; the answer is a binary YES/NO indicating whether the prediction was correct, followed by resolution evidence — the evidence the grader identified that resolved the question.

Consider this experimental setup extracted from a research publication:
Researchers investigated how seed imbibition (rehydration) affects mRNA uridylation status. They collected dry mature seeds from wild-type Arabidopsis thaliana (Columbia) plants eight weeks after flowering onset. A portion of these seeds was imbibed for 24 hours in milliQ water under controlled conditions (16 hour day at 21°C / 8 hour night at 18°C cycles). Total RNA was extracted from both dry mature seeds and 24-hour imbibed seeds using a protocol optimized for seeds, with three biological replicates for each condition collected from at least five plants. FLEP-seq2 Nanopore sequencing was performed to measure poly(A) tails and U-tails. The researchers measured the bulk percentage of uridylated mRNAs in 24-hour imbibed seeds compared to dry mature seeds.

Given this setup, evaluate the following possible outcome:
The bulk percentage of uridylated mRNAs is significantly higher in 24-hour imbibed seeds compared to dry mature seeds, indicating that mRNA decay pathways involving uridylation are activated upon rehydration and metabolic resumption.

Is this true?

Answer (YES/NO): NO